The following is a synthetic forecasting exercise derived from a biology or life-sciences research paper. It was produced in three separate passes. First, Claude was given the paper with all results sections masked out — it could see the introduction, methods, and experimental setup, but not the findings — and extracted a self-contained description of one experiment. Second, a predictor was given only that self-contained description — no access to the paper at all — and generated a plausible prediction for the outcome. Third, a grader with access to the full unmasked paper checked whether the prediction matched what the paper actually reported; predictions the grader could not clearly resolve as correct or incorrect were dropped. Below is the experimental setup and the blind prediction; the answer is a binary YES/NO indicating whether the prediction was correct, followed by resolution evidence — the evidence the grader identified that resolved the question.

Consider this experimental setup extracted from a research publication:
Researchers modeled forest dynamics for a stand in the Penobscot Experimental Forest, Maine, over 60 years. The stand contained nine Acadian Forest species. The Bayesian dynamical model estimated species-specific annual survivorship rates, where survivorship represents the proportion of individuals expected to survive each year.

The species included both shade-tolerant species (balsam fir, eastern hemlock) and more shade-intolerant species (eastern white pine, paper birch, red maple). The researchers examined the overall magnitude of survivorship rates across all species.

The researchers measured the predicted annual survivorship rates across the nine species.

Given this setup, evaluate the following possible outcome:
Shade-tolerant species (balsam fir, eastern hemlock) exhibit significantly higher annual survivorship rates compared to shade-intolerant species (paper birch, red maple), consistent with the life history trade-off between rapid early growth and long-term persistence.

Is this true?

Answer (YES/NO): NO